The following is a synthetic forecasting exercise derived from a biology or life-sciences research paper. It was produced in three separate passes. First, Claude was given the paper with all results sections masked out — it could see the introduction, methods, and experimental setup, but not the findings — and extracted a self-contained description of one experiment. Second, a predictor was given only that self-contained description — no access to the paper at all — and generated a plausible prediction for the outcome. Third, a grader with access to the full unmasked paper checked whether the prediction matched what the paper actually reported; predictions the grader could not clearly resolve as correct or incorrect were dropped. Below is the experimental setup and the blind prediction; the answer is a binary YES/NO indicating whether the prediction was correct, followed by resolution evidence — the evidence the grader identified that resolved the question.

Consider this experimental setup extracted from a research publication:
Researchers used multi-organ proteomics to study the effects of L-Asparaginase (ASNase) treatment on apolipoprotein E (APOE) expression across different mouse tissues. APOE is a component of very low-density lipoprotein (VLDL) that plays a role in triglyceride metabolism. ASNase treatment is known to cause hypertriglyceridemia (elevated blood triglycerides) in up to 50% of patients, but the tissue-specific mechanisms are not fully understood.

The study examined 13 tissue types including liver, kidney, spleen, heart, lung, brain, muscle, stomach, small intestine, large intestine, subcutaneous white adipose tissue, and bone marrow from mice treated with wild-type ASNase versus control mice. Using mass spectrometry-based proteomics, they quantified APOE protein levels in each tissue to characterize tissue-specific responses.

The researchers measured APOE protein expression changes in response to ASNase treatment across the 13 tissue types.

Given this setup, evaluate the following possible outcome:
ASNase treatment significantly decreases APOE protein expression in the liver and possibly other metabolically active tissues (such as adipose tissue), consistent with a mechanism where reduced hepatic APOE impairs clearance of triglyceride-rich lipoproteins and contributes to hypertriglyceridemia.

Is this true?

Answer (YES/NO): NO